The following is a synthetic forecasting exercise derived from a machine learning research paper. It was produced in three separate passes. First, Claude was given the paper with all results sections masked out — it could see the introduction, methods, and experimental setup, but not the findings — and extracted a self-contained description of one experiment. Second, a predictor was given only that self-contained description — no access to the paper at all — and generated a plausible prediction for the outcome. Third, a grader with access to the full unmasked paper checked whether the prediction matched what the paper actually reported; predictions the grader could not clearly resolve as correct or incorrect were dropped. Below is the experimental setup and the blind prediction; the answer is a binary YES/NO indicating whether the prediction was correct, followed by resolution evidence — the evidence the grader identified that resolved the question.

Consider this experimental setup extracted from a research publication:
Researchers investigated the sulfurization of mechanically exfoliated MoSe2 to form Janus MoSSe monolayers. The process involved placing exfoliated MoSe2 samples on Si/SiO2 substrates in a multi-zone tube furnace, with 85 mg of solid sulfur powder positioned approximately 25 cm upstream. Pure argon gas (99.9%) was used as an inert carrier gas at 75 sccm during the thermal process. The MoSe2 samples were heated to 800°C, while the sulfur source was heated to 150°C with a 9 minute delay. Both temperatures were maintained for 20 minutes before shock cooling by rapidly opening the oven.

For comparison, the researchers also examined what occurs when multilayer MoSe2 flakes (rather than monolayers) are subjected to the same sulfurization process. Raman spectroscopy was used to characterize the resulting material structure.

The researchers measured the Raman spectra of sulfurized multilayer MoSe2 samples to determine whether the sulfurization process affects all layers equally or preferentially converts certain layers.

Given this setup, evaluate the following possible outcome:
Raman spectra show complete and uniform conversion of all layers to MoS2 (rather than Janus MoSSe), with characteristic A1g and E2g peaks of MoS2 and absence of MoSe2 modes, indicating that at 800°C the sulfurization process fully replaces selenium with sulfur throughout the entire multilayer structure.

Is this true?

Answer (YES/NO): NO